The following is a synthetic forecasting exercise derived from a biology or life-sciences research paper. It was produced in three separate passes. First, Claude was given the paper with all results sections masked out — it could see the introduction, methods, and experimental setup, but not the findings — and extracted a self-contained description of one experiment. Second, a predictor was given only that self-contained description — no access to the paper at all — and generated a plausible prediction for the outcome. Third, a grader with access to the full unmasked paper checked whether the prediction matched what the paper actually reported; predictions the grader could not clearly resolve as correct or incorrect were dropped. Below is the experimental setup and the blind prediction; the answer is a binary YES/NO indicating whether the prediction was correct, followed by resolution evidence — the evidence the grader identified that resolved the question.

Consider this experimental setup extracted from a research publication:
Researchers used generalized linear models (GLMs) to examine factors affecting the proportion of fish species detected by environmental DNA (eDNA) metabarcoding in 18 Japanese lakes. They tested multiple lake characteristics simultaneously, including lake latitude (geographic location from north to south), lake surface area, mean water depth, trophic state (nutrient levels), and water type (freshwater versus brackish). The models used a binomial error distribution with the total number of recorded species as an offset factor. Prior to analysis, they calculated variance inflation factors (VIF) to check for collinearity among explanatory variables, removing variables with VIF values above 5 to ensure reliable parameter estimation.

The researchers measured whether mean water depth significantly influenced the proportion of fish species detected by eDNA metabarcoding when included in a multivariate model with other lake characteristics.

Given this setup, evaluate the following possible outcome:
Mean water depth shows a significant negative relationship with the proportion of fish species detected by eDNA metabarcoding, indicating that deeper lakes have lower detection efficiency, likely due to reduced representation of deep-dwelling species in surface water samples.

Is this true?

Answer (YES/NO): NO